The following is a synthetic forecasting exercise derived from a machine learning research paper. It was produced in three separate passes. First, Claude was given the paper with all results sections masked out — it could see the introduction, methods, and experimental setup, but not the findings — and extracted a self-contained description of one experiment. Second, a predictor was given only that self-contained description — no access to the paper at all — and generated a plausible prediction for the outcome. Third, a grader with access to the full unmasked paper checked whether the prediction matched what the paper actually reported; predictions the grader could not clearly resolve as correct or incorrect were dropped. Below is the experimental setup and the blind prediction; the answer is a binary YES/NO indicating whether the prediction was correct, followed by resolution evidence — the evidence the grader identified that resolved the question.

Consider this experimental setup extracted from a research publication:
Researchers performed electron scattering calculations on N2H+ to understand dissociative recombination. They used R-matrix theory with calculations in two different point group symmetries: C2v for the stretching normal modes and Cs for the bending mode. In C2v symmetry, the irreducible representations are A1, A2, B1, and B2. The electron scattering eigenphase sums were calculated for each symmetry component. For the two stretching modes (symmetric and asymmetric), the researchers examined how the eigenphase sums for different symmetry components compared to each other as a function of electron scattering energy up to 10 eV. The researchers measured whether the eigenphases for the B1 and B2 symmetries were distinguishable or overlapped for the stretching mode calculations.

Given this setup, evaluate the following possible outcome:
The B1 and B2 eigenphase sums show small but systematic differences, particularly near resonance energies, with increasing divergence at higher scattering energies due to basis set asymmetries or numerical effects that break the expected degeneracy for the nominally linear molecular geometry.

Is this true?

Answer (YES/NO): NO